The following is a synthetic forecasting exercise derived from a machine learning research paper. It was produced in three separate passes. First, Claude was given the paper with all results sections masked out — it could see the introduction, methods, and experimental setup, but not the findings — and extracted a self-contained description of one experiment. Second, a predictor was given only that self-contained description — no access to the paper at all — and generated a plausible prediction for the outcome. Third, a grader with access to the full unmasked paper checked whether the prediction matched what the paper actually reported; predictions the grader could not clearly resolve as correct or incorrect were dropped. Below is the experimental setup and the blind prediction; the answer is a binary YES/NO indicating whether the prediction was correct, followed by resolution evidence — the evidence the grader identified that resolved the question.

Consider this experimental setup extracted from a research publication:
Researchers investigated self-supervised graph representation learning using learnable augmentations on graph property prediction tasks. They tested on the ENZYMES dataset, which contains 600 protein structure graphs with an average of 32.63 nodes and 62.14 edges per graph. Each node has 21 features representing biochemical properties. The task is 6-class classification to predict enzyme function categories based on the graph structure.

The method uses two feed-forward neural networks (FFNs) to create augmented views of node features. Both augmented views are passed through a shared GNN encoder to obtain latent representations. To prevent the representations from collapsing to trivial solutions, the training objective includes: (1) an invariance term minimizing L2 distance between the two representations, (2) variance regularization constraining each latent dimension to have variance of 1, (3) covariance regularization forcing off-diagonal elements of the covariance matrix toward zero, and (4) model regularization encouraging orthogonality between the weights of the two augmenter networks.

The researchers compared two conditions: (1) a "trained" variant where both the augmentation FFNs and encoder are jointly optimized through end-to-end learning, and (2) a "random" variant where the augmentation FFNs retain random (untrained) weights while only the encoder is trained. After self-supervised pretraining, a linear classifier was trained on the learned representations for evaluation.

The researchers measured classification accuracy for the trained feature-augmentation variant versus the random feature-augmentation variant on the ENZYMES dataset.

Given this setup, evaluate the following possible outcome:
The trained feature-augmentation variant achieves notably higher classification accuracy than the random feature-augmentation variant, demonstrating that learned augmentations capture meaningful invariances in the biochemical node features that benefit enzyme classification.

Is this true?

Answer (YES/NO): YES